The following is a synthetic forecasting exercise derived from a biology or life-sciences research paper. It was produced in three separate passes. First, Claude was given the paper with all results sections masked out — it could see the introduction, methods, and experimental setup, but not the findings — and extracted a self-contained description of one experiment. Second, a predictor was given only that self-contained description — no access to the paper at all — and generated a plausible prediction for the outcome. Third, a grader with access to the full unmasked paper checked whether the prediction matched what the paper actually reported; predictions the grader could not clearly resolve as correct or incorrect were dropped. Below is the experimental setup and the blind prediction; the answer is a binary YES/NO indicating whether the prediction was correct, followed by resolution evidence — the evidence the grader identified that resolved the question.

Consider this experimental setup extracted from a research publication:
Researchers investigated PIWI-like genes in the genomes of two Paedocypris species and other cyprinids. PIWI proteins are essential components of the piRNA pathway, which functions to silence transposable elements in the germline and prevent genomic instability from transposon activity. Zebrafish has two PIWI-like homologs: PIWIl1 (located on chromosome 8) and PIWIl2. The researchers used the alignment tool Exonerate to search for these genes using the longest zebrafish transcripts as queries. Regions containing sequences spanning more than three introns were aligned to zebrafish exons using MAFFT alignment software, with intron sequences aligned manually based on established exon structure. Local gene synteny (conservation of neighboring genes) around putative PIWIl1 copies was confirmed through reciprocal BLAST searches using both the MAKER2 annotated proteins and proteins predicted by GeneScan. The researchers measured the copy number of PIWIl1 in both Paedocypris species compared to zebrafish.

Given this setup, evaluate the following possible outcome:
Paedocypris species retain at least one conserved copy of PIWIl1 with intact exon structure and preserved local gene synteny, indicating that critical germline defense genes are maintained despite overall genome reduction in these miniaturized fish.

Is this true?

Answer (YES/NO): NO